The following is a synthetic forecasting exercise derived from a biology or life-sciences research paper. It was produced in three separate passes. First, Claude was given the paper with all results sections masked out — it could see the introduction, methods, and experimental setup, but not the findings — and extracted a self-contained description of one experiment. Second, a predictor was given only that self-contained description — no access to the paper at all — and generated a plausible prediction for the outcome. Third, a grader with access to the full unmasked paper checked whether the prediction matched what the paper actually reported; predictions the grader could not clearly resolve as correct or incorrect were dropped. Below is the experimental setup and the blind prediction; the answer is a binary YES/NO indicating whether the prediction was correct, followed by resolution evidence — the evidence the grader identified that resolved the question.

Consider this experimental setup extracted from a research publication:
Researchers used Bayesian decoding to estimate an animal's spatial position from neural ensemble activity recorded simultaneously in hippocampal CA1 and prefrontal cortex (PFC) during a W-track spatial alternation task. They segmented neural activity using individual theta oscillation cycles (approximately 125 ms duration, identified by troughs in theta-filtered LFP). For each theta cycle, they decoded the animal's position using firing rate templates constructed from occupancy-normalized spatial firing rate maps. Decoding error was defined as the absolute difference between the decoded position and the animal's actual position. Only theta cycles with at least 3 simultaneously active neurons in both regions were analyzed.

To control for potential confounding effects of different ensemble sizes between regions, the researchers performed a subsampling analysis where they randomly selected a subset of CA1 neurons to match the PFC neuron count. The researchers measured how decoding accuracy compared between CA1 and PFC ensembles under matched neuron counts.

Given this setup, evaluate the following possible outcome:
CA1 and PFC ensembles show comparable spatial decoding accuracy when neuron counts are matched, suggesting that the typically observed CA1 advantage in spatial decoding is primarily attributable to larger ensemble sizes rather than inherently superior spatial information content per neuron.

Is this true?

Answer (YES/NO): NO